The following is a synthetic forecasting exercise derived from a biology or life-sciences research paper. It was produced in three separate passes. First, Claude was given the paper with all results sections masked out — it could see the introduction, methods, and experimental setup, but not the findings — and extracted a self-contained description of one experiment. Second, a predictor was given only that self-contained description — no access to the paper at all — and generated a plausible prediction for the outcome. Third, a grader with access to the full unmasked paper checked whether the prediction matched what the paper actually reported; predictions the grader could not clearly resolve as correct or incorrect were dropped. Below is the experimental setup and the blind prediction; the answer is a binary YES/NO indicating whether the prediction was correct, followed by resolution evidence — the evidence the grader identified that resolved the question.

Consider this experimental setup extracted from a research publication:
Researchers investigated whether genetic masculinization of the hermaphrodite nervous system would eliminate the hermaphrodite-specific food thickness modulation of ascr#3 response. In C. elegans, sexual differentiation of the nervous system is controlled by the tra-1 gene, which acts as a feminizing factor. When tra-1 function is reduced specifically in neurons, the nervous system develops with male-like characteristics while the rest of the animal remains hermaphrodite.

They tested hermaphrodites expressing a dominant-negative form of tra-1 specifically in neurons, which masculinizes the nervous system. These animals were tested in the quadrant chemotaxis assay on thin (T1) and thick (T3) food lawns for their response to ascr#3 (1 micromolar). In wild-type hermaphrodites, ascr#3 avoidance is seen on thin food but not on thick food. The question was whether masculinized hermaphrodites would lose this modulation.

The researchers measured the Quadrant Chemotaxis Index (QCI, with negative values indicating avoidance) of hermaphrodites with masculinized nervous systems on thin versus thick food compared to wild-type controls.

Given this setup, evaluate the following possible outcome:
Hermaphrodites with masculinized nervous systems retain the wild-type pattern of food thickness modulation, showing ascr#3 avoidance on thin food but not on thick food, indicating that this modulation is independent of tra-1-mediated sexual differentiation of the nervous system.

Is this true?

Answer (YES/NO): YES